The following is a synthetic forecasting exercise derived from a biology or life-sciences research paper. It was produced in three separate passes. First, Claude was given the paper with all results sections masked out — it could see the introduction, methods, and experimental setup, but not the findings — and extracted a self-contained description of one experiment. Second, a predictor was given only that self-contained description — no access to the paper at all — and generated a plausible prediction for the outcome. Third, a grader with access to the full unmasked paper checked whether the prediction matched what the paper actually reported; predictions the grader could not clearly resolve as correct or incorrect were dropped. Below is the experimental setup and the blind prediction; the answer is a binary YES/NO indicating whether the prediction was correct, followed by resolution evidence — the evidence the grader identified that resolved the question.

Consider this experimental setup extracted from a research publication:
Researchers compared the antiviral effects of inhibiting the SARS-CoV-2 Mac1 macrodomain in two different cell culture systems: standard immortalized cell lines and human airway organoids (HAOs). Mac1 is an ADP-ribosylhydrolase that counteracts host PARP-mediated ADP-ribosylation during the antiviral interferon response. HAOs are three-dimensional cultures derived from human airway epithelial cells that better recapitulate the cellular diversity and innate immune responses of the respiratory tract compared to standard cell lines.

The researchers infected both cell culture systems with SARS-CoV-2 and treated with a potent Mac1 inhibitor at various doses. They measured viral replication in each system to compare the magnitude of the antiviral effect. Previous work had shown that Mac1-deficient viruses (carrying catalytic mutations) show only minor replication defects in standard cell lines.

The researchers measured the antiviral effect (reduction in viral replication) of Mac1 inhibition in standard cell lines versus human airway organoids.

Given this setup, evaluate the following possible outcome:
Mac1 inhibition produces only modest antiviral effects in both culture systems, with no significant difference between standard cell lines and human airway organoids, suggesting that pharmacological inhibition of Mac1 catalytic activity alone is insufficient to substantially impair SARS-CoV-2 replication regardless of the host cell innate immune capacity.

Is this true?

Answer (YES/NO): NO